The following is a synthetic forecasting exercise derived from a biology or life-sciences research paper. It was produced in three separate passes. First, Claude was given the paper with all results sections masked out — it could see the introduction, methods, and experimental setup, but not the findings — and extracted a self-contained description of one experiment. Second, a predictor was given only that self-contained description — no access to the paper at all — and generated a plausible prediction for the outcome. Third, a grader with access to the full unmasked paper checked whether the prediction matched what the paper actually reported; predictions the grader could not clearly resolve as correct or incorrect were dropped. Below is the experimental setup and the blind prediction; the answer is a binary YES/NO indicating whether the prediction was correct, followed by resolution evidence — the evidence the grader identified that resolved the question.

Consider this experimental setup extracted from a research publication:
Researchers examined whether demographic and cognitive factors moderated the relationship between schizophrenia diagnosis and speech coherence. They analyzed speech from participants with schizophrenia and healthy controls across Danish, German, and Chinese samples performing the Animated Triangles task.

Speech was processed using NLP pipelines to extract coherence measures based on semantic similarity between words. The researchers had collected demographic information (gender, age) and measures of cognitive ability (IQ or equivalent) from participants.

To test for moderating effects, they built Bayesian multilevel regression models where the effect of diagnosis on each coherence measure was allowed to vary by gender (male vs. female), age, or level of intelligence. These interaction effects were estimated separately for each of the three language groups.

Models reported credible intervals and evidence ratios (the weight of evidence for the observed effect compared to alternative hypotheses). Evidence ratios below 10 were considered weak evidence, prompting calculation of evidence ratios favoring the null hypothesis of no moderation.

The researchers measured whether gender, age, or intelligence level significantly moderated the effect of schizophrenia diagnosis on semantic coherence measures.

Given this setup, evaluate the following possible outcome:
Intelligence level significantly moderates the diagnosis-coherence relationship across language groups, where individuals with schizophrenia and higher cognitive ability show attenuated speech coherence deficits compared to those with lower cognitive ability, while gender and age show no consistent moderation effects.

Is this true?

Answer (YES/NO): NO